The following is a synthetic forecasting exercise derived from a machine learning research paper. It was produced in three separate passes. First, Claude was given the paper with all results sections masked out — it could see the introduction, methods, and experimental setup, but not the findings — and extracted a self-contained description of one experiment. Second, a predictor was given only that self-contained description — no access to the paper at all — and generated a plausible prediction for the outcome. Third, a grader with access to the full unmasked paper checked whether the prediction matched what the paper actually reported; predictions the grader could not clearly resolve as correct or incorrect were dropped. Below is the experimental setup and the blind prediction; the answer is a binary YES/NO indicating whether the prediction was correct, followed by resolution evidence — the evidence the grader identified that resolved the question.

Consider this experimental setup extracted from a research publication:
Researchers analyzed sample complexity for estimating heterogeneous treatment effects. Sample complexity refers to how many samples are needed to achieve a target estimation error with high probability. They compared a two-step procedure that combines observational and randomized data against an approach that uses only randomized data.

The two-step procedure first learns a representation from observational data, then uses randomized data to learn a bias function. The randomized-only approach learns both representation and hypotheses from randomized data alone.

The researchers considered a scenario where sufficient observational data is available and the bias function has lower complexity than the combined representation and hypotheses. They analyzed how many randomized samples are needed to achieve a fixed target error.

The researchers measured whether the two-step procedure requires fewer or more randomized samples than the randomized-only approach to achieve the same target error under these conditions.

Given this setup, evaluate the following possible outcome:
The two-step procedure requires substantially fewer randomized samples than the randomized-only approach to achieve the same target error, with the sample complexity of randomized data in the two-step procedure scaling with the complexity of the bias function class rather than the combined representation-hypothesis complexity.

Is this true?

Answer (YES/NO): YES